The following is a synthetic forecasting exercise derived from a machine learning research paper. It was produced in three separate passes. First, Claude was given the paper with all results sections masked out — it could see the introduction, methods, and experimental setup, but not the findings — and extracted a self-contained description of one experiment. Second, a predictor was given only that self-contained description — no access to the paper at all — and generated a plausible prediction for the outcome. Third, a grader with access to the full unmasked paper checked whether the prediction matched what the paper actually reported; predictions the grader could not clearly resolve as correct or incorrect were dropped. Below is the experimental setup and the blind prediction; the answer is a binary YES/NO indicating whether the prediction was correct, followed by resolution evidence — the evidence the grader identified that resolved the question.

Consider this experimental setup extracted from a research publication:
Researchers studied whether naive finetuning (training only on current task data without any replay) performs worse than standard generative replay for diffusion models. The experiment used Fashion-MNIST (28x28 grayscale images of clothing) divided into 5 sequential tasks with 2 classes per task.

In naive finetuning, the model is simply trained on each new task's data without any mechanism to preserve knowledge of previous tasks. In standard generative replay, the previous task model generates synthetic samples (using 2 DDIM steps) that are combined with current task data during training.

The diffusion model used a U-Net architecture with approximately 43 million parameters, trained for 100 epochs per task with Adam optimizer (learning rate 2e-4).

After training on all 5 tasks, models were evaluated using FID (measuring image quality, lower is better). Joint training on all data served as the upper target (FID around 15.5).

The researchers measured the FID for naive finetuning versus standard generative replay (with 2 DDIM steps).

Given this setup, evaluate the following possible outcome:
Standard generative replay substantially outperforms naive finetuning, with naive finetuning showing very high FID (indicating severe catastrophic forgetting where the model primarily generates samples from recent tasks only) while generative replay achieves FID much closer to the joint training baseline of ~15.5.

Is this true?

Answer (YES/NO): NO